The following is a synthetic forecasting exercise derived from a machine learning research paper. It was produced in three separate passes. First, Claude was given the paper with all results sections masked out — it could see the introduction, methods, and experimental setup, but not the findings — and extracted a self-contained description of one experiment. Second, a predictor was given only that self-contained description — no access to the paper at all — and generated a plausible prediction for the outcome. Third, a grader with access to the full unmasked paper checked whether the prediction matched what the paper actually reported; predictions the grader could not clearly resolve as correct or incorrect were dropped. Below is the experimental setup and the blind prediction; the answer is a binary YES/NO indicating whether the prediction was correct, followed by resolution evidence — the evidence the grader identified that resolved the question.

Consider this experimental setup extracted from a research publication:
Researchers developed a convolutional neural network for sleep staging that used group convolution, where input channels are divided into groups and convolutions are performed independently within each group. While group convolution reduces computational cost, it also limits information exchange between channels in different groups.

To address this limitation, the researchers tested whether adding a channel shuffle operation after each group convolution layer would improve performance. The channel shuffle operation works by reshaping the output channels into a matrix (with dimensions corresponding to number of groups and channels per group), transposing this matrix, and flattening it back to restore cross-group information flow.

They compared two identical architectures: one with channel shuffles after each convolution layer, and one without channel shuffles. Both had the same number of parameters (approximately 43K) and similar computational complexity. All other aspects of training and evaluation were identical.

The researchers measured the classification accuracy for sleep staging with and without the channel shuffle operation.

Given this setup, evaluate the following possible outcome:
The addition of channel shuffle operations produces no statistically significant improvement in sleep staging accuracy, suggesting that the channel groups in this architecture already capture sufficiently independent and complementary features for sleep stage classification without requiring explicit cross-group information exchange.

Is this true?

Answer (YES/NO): NO